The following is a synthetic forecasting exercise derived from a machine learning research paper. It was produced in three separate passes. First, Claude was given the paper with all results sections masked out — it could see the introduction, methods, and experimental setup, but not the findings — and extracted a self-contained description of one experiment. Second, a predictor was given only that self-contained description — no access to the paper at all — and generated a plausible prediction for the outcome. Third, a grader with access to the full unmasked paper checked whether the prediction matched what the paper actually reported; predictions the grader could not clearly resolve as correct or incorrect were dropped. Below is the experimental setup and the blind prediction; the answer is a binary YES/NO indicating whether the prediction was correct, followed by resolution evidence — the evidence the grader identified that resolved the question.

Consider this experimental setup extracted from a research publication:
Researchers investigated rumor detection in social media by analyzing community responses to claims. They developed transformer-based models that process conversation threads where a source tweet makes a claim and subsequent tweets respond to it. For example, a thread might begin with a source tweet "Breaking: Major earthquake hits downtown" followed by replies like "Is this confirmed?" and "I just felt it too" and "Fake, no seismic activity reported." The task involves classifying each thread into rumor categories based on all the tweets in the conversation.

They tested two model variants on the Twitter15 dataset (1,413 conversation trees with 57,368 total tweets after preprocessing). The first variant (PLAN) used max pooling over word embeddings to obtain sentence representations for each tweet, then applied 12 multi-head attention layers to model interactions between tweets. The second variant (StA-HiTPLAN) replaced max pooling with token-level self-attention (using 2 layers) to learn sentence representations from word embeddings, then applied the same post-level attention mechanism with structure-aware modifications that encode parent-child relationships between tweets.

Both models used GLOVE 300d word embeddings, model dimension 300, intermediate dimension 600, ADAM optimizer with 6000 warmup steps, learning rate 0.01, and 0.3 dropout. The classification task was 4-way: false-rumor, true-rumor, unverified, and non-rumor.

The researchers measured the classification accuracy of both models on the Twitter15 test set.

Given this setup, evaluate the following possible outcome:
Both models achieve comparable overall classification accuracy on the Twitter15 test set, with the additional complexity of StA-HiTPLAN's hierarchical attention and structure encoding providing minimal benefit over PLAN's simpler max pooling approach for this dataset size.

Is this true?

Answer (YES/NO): NO